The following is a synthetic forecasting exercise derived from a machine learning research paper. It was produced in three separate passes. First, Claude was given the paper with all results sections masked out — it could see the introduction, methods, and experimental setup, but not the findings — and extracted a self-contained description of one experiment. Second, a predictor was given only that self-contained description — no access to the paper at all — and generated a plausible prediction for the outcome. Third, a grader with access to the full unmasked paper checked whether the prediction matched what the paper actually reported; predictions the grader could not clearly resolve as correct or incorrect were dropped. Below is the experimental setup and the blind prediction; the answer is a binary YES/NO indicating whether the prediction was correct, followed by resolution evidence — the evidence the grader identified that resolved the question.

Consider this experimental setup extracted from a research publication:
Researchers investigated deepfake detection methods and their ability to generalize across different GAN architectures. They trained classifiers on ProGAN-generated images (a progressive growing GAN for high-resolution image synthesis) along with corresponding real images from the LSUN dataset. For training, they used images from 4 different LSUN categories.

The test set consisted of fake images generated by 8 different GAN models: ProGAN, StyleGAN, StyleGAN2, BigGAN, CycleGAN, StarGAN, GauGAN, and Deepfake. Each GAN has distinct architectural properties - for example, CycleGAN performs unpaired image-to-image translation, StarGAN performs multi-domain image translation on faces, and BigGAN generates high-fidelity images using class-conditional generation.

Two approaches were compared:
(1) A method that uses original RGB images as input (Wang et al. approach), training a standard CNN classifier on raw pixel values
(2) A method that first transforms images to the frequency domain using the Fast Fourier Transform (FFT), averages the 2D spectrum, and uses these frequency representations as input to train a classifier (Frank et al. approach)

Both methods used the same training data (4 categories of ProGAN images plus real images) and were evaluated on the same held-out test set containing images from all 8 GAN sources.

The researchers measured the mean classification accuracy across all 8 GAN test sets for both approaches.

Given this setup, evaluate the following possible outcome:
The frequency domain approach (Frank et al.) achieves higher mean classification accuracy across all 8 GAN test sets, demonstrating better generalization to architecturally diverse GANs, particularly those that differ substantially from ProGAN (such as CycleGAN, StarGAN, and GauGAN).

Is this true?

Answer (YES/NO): YES